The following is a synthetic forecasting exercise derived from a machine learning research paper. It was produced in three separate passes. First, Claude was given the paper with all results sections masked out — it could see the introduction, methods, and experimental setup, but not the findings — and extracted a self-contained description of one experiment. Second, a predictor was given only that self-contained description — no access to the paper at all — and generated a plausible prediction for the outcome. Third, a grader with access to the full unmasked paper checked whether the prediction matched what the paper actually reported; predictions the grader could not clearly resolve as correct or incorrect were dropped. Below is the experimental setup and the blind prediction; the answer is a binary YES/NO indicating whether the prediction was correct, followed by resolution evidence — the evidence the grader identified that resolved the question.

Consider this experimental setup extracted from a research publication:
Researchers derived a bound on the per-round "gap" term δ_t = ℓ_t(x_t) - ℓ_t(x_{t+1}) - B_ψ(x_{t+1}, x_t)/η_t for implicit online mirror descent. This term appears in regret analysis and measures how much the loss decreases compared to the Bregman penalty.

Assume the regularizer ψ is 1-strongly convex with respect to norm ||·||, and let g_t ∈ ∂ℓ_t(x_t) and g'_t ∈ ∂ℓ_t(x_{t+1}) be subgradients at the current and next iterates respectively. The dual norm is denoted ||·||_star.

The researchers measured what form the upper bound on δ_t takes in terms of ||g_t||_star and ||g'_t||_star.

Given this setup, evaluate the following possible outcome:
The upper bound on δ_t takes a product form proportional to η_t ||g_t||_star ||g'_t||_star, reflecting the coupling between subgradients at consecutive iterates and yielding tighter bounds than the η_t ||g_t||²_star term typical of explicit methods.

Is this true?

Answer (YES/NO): NO